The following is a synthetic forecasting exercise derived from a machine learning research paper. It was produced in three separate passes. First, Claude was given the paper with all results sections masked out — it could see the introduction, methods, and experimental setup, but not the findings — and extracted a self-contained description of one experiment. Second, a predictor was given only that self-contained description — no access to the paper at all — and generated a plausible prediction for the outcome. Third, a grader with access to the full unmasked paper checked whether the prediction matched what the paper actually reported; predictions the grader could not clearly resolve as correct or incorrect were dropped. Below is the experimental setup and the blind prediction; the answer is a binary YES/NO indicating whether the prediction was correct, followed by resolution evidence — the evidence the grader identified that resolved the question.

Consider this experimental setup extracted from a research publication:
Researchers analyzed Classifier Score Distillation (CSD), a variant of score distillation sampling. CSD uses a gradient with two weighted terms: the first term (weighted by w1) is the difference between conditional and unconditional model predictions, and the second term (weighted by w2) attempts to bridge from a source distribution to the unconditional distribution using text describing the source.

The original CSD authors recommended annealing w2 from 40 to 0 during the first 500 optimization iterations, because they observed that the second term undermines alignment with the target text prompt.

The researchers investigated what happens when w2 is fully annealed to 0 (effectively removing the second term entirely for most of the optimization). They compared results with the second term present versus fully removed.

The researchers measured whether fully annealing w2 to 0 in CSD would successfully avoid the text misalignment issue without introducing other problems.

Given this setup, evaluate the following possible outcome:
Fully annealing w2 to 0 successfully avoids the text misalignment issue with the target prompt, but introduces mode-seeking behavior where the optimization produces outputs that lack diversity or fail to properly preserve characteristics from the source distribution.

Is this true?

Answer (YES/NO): NO